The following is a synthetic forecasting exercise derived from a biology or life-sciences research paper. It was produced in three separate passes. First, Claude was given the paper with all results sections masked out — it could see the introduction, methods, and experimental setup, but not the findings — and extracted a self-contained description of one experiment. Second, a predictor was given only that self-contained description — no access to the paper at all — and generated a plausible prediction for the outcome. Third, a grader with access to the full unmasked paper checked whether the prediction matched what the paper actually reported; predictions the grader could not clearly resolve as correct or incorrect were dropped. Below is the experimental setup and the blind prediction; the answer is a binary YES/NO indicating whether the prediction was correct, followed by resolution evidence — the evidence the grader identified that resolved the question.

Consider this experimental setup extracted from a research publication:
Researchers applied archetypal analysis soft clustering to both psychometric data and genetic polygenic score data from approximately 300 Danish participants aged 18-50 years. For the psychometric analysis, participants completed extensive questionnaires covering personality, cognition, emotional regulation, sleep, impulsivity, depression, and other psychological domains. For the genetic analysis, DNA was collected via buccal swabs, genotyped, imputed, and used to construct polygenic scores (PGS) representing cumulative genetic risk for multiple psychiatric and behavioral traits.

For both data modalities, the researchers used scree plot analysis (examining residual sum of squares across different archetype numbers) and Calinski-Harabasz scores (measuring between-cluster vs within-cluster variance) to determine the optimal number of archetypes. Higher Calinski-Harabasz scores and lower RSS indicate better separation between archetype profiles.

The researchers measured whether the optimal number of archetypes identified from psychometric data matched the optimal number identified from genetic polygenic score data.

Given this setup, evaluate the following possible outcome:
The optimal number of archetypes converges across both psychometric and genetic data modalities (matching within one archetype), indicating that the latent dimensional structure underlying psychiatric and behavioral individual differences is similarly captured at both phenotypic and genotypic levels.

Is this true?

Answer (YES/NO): YES